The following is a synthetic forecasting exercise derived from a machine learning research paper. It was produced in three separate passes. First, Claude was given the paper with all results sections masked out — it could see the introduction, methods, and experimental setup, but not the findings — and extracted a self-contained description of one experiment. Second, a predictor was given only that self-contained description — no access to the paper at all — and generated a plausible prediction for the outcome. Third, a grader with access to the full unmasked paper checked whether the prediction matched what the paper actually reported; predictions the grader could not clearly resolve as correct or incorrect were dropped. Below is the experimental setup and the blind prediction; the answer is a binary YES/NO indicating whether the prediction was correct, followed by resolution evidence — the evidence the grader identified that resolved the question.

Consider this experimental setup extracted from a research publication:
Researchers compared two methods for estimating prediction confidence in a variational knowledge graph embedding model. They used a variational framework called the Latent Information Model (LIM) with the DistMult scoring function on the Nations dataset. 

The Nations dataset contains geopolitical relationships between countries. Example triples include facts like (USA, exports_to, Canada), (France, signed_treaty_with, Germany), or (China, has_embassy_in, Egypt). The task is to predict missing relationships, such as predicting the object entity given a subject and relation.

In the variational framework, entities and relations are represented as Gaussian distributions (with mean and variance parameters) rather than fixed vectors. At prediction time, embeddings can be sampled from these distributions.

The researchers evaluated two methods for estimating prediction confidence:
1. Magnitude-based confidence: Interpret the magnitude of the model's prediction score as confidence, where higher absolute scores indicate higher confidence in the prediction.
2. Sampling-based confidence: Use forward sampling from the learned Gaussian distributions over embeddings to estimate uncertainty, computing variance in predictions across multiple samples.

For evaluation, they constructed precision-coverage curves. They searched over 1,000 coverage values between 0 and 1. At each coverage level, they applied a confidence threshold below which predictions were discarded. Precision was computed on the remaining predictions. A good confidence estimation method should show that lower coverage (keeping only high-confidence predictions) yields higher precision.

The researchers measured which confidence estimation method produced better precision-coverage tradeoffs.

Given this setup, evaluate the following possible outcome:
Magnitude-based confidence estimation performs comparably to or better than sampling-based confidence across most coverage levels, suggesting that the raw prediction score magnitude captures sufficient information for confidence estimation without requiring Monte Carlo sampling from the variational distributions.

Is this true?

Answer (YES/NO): YES